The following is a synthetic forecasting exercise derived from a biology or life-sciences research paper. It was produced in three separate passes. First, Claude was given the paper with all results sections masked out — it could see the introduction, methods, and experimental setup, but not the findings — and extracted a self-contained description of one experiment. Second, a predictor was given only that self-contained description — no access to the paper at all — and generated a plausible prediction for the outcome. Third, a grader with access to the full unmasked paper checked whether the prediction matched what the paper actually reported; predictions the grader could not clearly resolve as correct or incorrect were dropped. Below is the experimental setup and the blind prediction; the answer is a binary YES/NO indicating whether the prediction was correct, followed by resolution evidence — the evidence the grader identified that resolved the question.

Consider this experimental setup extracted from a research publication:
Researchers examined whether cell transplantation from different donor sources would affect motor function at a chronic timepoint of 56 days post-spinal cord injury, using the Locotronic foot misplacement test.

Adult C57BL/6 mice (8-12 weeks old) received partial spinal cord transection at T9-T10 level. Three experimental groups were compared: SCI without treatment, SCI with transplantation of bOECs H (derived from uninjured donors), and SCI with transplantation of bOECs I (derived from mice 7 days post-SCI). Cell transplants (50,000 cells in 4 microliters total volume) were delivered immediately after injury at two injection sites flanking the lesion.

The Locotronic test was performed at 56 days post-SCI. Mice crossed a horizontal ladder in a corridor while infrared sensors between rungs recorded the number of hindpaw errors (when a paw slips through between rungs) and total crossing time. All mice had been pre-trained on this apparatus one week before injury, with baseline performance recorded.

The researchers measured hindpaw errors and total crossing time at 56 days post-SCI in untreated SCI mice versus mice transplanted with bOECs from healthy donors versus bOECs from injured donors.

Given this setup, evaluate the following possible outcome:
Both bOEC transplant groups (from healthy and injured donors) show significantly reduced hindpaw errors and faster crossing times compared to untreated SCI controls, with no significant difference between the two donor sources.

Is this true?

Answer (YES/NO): NO